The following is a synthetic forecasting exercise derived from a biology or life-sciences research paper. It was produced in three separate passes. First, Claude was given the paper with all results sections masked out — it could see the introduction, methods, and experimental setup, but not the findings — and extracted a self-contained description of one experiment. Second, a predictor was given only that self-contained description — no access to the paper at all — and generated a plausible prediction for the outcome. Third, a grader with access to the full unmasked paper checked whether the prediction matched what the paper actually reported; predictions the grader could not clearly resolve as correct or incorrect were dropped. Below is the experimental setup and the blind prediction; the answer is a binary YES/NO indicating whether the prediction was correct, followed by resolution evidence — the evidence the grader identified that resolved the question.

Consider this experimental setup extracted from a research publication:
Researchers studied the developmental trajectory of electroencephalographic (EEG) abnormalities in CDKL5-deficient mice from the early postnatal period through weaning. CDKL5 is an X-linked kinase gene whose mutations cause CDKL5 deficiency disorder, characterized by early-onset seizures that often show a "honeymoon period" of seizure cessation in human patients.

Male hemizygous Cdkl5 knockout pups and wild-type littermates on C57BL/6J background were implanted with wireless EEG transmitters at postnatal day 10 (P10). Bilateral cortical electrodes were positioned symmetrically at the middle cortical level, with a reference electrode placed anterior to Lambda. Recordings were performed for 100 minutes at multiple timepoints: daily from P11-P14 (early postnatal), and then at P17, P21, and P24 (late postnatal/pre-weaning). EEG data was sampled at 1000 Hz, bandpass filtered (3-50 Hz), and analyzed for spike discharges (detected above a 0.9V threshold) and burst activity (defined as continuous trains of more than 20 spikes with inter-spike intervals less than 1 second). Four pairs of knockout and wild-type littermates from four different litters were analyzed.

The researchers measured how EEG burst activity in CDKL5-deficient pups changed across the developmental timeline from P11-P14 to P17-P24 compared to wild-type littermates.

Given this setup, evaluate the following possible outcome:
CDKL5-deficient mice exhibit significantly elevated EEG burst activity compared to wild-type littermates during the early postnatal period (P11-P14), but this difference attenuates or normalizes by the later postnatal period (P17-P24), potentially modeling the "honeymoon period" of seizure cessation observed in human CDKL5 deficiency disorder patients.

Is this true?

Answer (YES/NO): YES